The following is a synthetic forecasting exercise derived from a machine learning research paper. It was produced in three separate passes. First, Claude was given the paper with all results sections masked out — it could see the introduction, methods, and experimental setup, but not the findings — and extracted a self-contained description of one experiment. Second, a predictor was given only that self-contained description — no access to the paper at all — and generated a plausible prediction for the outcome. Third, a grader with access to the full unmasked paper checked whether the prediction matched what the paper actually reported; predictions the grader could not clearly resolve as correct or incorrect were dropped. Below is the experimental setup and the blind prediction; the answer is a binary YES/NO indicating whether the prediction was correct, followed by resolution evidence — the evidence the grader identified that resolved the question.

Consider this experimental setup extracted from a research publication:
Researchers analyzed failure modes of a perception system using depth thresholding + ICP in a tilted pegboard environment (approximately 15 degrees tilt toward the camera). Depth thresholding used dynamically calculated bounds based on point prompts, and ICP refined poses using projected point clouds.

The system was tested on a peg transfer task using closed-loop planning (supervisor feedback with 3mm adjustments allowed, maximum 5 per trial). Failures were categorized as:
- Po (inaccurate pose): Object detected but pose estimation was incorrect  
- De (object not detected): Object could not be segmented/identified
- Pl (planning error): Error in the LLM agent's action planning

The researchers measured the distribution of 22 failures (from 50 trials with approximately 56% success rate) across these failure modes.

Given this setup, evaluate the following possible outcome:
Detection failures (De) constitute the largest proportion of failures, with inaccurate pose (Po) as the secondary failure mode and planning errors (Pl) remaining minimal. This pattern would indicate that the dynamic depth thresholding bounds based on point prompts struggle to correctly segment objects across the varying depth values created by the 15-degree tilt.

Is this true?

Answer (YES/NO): NO